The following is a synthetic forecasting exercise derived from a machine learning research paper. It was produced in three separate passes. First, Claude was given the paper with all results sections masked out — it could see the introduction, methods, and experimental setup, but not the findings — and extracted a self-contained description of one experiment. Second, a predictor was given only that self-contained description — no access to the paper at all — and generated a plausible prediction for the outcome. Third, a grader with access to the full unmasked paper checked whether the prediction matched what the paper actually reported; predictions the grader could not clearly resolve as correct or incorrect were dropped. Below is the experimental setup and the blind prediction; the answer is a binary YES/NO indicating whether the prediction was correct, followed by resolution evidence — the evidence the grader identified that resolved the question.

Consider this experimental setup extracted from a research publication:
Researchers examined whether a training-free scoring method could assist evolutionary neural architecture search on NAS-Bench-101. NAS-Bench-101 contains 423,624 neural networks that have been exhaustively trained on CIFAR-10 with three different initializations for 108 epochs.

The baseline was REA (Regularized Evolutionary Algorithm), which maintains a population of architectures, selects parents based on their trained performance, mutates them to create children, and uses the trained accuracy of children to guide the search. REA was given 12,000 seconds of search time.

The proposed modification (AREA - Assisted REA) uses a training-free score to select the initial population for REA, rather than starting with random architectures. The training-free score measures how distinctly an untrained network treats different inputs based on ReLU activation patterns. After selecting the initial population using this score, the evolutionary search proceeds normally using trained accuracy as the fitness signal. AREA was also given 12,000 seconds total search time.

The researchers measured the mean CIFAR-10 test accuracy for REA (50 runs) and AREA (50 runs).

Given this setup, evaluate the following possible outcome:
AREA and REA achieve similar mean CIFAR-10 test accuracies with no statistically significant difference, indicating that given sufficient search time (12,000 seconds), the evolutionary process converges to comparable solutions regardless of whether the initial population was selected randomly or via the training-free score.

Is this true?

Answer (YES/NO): YES